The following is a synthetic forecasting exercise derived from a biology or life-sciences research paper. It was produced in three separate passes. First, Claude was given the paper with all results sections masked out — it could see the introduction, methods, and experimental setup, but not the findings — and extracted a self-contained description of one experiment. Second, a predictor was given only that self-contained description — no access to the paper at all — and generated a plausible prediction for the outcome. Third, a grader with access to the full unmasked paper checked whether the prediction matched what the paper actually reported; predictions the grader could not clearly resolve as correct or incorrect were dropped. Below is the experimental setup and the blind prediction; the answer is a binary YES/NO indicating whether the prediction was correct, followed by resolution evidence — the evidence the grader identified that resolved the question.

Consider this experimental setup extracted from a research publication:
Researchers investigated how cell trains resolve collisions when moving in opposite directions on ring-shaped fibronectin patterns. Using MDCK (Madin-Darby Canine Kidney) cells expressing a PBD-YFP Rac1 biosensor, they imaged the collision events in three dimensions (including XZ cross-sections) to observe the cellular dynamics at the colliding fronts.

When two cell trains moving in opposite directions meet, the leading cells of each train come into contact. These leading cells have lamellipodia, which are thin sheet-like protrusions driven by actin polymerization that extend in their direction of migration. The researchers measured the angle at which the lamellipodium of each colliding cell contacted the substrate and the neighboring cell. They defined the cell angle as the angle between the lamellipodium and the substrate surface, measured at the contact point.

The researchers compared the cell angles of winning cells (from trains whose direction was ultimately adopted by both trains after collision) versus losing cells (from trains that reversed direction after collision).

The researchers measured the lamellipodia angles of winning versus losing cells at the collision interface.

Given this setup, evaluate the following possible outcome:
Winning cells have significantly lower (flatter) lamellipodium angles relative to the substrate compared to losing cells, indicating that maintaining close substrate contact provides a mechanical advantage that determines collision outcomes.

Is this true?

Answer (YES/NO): YES